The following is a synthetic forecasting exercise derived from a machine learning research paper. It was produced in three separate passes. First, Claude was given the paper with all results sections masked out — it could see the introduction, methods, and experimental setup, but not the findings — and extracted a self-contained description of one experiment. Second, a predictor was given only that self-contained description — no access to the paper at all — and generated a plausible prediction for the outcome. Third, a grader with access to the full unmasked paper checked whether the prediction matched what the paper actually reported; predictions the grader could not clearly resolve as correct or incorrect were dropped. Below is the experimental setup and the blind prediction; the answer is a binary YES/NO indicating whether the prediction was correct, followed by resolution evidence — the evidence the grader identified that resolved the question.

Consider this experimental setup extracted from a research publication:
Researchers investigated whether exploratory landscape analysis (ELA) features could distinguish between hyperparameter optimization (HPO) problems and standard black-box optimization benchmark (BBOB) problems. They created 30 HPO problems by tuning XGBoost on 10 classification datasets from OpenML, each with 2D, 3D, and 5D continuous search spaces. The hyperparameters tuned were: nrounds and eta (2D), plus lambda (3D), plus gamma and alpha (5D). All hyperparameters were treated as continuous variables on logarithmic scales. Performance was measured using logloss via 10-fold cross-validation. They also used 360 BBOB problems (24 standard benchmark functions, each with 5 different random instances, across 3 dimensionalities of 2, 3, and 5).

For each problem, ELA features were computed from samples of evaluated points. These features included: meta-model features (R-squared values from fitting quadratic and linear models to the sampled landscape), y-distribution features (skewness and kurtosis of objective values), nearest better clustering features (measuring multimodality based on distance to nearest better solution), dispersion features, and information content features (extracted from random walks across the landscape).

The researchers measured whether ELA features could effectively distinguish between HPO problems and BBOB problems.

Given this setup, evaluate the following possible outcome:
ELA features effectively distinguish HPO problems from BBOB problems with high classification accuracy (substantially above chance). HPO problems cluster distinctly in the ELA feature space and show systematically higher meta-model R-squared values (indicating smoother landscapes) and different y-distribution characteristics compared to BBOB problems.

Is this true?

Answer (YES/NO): NO